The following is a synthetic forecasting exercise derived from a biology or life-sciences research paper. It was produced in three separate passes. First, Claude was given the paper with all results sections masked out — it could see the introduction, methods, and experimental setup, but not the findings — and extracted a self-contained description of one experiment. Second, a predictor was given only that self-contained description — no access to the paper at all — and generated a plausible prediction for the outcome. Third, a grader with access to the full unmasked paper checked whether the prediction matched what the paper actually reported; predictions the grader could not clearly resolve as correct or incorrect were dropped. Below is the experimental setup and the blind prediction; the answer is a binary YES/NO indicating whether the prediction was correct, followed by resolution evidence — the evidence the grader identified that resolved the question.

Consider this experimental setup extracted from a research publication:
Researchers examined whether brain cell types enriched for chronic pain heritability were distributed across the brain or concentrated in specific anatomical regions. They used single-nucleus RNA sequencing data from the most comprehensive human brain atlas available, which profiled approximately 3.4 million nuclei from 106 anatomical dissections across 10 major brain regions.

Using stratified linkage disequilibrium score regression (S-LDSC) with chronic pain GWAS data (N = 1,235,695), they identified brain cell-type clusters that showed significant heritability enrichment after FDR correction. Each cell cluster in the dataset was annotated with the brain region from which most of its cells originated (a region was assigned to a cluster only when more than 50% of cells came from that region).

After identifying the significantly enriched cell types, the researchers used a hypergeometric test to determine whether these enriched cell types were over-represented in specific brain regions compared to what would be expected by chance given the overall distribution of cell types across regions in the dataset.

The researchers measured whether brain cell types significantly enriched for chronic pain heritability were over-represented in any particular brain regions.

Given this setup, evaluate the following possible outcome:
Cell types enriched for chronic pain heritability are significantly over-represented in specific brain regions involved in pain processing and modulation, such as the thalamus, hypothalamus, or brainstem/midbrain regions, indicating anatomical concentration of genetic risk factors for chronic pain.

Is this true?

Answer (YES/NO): NO